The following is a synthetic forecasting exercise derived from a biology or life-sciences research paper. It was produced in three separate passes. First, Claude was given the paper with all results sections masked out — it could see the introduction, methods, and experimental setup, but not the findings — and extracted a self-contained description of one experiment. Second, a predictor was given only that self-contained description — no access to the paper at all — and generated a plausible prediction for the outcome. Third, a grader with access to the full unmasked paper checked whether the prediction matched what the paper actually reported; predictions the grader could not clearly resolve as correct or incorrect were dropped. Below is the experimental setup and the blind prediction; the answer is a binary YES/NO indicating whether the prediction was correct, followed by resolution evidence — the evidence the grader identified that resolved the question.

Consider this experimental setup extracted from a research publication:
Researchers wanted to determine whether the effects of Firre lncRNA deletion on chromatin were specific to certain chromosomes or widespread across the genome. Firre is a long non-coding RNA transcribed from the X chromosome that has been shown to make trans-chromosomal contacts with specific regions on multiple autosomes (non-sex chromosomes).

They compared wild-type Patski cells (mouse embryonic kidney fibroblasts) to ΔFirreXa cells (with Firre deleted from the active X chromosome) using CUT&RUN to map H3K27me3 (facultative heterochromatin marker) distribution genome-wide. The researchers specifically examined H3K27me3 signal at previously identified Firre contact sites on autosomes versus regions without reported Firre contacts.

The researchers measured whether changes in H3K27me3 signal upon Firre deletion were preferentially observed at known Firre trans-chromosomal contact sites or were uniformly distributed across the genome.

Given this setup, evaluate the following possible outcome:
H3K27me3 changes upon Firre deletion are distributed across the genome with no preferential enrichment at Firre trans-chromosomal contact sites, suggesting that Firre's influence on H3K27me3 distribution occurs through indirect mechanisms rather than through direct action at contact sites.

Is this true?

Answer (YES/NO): NO